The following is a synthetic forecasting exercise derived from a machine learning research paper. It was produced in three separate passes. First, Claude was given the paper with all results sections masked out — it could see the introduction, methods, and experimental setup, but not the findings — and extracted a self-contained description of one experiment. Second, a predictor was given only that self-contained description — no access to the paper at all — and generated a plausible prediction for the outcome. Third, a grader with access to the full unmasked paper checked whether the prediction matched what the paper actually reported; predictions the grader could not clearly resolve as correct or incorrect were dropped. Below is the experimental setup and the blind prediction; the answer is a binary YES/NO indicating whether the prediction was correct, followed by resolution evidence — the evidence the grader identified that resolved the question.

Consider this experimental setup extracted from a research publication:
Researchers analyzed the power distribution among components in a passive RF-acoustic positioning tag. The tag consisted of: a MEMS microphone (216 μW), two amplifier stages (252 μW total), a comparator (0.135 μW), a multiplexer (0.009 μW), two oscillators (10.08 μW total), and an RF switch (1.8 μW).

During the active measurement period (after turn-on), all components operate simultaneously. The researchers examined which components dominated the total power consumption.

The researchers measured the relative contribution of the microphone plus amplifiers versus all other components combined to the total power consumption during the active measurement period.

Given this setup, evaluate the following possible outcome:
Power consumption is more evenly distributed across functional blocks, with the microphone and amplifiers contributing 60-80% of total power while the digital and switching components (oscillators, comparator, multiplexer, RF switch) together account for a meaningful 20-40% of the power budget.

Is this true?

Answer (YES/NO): NO